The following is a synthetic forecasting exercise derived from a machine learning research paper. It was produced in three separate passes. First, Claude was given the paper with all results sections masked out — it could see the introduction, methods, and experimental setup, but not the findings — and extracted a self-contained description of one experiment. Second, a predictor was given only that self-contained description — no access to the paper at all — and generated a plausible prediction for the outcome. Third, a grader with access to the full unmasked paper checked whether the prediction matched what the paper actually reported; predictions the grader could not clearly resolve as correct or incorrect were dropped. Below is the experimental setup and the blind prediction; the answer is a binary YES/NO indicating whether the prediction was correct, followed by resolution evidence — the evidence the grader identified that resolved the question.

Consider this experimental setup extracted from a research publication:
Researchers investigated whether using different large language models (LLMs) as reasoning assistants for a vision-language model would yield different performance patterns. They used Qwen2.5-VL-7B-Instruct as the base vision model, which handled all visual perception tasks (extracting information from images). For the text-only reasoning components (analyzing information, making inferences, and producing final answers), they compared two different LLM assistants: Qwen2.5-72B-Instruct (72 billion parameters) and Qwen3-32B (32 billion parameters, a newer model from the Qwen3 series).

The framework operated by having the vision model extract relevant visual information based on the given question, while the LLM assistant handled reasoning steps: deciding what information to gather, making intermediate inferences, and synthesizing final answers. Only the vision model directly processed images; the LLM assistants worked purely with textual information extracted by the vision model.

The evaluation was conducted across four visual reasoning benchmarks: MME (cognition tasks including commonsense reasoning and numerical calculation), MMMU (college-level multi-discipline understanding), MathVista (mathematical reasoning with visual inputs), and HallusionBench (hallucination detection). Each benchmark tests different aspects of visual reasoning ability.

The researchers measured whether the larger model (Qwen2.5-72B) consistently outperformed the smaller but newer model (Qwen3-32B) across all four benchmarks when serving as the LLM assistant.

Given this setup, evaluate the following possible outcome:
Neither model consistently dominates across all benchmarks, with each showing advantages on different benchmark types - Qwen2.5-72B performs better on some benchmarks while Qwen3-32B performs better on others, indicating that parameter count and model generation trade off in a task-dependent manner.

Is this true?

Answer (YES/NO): YES